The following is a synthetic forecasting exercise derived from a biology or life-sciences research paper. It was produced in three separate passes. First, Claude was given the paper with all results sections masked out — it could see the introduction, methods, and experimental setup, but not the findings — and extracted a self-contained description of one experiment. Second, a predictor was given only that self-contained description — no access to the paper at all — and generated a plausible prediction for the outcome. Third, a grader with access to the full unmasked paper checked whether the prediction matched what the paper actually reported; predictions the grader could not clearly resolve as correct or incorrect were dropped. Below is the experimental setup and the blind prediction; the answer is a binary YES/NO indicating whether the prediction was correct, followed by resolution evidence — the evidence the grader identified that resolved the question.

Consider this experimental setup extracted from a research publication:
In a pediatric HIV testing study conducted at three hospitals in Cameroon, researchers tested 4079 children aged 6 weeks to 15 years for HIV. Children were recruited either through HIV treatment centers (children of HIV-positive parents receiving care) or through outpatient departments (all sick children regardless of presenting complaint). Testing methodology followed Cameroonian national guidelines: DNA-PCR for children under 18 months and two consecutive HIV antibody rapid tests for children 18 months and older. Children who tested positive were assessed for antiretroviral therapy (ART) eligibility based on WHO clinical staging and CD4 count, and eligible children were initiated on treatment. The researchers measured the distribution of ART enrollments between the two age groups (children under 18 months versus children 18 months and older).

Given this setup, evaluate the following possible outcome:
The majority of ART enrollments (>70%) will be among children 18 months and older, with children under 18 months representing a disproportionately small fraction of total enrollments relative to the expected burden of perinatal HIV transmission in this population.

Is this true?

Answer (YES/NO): YES